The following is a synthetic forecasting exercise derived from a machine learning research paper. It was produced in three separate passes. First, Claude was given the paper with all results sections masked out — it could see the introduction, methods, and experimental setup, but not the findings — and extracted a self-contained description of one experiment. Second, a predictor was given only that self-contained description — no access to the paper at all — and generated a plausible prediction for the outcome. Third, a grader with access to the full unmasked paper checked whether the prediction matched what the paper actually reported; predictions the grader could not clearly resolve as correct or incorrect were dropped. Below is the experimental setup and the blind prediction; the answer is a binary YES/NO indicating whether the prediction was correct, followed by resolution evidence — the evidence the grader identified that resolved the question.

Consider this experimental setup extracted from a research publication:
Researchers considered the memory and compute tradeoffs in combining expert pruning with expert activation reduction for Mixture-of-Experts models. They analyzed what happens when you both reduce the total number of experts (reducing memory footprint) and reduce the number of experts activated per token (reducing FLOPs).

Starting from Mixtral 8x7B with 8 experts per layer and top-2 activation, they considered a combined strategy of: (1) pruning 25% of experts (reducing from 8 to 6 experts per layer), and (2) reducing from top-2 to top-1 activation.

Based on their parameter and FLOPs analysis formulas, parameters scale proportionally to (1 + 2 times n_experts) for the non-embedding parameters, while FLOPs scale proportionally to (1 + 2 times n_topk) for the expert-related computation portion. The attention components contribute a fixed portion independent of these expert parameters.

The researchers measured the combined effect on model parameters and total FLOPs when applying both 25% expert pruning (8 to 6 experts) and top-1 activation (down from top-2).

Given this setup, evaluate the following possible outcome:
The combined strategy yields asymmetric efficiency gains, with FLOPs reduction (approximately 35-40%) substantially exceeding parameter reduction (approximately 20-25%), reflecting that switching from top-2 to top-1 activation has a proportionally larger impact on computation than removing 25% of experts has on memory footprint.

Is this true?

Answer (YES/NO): NO